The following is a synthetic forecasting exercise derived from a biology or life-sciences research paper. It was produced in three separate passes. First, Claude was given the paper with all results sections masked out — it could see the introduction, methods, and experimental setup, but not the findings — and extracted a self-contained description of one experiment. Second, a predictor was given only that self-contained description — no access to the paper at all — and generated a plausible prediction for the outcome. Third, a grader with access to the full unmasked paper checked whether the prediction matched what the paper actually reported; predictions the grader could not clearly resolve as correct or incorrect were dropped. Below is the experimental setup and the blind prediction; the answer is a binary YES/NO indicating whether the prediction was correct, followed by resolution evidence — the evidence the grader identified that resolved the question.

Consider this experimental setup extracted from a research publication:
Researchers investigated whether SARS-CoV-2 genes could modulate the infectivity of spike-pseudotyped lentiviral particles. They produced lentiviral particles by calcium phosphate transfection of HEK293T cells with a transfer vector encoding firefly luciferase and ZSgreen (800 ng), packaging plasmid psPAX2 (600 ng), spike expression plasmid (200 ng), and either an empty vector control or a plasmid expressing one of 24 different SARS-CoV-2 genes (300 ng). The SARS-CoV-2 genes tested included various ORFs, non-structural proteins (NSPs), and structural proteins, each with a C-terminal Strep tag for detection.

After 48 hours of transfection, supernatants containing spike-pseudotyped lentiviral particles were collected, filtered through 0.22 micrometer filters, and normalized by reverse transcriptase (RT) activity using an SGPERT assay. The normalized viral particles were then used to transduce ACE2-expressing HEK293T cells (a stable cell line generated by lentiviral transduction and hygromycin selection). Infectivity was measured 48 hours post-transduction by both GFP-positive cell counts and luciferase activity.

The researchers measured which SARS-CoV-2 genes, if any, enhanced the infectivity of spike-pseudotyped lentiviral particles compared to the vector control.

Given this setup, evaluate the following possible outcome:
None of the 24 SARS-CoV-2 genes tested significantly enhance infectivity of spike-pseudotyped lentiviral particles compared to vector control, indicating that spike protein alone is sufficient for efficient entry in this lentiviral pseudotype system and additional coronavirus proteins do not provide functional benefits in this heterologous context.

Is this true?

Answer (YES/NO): NO